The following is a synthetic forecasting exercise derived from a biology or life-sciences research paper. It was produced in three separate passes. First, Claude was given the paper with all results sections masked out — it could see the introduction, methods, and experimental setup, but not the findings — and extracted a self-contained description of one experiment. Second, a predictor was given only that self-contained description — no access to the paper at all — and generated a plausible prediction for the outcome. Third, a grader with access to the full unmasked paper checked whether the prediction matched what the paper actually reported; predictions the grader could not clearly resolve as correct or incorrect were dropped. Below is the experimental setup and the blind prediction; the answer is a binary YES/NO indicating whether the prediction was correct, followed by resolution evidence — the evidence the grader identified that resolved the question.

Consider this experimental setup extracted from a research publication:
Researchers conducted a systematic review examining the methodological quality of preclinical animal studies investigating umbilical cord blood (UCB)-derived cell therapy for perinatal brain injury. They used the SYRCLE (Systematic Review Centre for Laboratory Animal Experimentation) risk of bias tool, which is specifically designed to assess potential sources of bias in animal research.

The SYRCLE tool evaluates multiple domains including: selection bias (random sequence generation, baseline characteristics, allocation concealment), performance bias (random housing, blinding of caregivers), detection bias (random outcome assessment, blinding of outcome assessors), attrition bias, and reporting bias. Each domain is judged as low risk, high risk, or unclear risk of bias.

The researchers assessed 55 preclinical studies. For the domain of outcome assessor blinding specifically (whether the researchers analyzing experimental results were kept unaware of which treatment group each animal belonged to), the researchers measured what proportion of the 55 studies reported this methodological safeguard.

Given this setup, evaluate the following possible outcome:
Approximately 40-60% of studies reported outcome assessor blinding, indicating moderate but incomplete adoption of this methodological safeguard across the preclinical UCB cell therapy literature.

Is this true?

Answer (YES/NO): NO